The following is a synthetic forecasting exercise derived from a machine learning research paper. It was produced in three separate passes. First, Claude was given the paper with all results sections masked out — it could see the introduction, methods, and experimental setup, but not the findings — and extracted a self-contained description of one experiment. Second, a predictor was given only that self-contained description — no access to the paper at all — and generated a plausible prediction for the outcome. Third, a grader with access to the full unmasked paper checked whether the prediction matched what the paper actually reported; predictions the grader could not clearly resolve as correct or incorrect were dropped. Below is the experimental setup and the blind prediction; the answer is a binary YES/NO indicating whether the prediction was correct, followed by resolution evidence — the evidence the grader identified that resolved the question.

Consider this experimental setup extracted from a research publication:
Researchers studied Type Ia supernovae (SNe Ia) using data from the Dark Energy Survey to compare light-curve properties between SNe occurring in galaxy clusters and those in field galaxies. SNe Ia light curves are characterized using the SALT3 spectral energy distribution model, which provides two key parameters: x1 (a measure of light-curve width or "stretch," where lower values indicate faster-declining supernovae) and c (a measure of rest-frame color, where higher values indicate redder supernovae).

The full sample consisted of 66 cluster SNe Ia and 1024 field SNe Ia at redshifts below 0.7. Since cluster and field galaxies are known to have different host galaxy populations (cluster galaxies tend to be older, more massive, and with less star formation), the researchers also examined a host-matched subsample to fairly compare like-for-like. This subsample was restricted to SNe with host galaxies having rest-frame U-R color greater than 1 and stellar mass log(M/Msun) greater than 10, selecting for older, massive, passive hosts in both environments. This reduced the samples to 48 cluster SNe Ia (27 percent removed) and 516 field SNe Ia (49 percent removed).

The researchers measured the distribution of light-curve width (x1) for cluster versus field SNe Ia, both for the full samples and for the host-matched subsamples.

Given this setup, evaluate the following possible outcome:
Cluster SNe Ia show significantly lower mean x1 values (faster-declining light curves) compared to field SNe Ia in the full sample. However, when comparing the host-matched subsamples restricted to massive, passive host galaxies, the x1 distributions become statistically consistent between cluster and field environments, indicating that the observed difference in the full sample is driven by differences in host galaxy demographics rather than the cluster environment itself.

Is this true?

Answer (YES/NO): YES